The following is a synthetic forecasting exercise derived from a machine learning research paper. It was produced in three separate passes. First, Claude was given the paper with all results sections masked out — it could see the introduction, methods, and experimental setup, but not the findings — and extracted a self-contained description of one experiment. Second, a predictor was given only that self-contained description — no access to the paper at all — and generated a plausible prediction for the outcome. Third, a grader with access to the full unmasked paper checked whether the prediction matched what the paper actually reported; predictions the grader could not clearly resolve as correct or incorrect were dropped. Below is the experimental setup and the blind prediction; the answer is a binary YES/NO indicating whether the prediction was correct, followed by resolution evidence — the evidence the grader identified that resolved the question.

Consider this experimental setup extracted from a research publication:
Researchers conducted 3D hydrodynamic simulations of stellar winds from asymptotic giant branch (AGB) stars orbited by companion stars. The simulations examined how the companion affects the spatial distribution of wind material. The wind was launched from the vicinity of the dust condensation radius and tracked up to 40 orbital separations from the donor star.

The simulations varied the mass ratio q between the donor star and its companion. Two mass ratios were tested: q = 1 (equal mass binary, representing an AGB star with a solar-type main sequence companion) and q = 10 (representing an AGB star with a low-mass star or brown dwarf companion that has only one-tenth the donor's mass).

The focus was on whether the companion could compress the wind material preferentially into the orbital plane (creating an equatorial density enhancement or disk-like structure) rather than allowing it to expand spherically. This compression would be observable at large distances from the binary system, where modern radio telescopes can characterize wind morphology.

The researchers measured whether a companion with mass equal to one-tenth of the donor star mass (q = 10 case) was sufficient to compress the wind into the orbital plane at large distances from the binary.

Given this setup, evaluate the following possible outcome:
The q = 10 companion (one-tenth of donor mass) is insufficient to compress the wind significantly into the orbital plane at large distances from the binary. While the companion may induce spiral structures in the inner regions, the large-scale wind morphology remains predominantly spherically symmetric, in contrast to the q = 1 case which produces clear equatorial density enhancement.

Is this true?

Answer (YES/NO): NO